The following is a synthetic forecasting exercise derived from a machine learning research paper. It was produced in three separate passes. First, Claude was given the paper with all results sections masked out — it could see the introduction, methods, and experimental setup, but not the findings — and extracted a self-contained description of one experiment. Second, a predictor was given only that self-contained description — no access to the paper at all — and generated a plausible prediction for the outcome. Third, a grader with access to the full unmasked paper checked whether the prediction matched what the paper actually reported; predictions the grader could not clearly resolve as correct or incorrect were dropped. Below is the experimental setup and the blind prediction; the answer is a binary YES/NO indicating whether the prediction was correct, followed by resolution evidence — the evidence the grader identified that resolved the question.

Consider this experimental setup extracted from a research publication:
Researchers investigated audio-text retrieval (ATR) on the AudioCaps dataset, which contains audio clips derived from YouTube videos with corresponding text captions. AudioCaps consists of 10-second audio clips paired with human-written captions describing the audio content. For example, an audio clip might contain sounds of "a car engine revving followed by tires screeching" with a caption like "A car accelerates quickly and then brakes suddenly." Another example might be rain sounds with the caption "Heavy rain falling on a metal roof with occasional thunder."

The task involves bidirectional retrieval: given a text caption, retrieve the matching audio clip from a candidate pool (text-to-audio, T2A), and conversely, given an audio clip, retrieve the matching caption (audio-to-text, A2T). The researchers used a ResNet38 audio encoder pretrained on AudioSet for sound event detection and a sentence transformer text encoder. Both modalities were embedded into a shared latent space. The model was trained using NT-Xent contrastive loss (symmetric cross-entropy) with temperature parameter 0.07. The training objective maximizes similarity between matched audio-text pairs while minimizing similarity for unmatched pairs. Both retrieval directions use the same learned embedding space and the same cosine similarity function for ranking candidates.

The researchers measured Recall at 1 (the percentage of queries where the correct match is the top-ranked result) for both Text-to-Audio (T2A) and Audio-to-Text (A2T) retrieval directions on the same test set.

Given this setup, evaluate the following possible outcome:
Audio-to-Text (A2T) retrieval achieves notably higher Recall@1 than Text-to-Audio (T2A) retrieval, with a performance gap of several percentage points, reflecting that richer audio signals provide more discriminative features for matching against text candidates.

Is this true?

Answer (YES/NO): YES